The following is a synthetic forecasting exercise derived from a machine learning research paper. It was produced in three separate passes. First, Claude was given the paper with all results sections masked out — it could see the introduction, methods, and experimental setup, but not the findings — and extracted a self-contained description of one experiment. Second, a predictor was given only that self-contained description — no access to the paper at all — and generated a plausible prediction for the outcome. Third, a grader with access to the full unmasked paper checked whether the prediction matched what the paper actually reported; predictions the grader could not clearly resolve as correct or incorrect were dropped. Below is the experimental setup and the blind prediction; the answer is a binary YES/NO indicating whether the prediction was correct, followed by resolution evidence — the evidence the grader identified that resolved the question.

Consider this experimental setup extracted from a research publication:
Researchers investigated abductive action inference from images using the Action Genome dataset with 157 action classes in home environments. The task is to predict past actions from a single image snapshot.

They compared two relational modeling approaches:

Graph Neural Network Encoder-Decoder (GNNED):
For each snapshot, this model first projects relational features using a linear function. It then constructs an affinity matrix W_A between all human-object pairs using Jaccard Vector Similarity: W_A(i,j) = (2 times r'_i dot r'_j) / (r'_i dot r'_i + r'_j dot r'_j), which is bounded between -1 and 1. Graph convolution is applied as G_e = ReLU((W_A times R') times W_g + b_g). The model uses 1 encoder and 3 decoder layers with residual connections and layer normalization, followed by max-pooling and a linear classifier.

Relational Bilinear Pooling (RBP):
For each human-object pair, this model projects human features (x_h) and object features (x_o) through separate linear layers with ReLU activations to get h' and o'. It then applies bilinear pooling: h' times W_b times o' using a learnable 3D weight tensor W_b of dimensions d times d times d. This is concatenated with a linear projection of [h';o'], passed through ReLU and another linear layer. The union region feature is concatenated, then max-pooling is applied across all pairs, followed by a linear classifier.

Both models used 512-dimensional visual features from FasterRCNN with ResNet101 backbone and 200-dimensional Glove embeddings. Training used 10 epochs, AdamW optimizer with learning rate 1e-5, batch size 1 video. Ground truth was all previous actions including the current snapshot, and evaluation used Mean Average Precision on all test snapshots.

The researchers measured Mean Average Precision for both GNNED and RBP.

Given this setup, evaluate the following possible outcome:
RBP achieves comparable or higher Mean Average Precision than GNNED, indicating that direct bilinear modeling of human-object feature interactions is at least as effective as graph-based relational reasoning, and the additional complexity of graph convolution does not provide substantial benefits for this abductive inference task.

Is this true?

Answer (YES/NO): YES